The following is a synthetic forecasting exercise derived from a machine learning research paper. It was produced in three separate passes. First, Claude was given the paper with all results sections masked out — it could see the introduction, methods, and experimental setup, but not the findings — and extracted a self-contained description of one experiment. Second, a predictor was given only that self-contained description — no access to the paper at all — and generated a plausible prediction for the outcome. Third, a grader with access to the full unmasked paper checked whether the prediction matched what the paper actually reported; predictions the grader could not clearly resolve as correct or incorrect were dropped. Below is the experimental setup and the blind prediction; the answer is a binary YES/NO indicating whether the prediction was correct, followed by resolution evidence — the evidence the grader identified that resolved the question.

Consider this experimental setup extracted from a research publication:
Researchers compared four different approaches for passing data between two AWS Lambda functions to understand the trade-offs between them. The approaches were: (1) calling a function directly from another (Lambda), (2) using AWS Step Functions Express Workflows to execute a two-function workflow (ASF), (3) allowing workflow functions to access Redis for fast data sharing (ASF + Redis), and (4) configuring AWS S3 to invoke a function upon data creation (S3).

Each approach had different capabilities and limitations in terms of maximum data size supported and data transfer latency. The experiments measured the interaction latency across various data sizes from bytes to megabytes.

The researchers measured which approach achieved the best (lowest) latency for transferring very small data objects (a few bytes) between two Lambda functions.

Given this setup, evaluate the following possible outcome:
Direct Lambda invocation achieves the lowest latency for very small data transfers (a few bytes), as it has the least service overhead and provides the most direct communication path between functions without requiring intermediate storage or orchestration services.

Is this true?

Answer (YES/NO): YES